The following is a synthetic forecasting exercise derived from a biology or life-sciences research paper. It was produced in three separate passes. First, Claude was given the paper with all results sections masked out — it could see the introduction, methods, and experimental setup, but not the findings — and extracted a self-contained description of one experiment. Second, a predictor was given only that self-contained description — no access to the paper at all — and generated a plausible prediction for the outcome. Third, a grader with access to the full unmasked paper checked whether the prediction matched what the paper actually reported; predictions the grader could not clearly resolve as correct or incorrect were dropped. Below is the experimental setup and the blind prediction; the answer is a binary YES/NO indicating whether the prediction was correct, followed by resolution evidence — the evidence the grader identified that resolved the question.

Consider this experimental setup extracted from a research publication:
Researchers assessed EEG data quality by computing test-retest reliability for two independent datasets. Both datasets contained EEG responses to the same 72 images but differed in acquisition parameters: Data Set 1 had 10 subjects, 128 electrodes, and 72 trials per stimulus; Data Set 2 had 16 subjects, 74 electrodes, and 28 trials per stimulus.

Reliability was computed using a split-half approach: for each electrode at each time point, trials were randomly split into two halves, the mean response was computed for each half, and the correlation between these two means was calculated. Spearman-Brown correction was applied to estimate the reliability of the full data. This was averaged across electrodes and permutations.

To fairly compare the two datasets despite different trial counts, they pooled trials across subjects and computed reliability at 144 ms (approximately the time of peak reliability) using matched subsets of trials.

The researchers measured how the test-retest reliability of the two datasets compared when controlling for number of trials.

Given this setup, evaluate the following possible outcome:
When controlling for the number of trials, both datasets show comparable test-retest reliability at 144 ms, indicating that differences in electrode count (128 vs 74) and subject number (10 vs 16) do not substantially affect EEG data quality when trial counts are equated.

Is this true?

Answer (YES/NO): YES